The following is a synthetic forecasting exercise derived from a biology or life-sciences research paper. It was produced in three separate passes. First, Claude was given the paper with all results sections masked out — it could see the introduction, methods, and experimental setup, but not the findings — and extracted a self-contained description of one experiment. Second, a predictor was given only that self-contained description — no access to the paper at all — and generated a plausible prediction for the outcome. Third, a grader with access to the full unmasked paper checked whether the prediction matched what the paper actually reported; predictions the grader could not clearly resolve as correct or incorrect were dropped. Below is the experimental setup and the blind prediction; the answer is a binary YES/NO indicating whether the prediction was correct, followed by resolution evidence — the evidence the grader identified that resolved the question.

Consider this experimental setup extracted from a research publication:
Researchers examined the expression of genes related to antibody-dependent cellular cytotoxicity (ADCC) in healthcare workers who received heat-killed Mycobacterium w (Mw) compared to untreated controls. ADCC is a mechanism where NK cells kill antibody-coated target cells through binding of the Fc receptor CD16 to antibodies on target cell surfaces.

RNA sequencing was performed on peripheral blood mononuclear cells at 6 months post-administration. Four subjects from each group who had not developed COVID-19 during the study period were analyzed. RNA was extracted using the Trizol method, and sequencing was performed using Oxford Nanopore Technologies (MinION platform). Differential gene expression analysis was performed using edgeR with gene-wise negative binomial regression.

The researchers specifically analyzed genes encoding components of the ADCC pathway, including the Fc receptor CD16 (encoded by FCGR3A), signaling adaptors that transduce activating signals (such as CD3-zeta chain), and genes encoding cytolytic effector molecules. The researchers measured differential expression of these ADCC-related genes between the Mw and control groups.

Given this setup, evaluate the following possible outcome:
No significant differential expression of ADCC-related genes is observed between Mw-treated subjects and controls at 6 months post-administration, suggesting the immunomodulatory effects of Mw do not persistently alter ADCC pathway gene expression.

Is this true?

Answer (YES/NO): NO